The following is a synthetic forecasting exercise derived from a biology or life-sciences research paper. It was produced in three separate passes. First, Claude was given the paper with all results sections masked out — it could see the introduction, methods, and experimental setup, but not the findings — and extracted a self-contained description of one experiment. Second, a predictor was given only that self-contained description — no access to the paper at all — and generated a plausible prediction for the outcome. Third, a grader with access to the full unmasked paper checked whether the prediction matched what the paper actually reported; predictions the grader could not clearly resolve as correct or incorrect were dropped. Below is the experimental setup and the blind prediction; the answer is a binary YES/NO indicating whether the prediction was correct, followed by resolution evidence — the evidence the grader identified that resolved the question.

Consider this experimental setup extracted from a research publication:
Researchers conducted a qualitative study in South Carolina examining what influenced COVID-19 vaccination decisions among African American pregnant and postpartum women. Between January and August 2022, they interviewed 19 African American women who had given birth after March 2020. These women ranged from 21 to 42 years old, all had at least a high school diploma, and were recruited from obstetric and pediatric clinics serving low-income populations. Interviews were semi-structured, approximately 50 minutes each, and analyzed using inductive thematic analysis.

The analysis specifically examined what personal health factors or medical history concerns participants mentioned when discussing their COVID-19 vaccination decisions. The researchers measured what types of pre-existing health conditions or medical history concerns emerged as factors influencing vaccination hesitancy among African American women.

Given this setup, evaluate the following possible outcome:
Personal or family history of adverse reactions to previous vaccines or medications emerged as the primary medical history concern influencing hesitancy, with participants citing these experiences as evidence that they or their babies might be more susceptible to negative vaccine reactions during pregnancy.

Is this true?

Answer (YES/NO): NO